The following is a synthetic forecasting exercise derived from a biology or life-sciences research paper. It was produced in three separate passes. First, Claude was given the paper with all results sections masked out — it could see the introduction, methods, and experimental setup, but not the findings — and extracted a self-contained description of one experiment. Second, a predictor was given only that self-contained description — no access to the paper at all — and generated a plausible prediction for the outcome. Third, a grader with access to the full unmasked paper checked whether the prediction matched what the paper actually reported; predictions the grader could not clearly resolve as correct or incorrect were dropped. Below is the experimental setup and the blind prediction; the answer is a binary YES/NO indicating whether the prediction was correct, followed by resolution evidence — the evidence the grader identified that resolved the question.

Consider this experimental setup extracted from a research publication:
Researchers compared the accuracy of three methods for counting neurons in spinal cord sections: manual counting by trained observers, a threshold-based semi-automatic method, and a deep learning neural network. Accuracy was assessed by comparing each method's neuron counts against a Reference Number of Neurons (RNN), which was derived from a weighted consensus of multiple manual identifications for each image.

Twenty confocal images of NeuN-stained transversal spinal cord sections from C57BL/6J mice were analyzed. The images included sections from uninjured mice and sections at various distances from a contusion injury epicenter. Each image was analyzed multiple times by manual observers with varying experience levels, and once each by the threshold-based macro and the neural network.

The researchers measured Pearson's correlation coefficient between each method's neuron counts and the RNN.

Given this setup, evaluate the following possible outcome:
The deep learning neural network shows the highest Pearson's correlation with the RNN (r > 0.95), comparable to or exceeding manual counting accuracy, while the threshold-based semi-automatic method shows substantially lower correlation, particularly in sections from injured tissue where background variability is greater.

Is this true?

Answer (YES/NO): NO